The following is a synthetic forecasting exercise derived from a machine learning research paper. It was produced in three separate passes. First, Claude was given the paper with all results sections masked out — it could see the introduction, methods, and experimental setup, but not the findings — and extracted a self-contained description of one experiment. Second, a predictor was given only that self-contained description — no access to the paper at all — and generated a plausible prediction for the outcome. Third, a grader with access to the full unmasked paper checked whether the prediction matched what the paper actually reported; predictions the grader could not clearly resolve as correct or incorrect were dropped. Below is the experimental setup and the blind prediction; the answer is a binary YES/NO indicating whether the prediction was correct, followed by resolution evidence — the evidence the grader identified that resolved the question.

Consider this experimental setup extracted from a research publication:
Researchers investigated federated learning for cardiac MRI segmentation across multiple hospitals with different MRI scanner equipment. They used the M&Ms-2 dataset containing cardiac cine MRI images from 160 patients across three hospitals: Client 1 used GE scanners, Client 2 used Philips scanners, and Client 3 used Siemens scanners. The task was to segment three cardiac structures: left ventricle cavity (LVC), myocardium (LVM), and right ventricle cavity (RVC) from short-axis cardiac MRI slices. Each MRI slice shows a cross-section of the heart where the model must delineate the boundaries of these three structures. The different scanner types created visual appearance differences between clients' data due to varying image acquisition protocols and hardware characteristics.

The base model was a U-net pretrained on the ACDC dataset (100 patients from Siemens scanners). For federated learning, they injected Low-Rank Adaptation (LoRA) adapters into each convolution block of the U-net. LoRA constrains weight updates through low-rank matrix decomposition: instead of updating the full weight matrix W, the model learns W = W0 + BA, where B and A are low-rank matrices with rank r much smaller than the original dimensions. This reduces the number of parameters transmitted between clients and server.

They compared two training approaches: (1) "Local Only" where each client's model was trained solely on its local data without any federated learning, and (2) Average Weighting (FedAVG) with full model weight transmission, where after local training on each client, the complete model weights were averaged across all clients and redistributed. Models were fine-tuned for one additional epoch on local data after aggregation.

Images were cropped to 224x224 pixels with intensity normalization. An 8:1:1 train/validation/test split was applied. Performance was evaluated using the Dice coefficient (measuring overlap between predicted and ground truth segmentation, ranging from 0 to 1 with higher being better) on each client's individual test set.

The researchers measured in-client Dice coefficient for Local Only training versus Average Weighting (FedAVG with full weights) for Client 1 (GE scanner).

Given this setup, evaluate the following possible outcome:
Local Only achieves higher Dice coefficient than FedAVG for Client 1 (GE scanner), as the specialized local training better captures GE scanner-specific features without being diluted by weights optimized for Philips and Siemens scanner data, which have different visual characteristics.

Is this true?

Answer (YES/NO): NO